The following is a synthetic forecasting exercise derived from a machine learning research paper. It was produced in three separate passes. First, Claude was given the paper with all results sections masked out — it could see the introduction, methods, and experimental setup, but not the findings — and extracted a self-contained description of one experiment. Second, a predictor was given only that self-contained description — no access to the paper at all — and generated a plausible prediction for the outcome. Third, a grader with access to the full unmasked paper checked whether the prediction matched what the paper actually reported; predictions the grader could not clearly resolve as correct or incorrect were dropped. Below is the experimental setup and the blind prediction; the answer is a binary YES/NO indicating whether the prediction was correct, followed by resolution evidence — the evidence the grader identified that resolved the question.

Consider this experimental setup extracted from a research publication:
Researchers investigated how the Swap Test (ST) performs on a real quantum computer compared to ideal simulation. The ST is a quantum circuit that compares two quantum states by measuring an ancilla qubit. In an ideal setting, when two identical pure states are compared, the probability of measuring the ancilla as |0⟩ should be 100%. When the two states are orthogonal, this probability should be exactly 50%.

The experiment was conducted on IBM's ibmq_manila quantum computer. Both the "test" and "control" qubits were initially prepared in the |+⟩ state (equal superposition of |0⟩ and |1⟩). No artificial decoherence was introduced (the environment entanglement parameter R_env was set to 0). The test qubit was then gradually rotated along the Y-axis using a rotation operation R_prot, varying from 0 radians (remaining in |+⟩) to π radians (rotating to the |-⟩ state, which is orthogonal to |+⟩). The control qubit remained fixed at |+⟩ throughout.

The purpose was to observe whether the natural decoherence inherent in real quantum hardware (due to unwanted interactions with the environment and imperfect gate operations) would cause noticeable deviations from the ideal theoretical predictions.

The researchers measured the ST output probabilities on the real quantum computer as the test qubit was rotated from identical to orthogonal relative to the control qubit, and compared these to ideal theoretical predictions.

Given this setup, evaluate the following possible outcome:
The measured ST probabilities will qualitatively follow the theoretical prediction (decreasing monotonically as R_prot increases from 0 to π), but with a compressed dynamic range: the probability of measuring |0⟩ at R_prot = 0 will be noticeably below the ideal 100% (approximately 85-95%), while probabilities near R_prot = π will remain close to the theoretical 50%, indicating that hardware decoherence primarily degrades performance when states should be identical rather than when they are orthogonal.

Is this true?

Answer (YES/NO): NO